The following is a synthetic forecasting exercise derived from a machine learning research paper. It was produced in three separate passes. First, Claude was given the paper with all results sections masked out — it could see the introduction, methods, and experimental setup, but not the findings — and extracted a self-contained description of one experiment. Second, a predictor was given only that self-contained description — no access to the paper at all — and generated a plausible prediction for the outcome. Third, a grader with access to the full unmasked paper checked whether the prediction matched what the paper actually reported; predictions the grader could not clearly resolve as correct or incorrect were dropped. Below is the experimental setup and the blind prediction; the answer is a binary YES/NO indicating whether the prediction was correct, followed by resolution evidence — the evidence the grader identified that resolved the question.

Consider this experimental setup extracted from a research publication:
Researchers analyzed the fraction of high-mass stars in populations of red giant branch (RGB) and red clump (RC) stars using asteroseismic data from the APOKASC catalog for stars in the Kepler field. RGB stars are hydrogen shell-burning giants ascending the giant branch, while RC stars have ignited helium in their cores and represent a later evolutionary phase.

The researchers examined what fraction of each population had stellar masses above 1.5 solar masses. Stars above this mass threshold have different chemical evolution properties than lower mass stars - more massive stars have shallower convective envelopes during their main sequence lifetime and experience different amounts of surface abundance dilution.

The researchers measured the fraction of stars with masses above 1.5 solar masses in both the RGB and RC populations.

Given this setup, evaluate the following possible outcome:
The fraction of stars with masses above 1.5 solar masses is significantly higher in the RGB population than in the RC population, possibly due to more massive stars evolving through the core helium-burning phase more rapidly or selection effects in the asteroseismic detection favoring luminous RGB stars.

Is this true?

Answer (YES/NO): NO